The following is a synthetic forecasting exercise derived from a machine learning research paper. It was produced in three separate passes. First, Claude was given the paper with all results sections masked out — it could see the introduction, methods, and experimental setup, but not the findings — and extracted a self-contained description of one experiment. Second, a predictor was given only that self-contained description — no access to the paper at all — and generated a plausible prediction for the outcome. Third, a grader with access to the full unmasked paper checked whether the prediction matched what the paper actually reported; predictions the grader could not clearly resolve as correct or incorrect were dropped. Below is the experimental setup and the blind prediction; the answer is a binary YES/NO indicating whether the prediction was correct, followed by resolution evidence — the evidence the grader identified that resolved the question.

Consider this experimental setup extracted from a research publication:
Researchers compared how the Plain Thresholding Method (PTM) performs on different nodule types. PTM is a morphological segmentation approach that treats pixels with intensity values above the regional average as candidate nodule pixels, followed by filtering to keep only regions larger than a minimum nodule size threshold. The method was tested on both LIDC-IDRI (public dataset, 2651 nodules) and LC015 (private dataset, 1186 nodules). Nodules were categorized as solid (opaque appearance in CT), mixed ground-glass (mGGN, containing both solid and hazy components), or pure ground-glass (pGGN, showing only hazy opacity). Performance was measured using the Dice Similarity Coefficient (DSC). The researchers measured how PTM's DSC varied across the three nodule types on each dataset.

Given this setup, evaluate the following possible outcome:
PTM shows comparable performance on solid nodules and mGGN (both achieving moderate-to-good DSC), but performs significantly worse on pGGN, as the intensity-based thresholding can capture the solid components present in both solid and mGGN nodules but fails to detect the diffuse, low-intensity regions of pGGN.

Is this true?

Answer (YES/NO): NO